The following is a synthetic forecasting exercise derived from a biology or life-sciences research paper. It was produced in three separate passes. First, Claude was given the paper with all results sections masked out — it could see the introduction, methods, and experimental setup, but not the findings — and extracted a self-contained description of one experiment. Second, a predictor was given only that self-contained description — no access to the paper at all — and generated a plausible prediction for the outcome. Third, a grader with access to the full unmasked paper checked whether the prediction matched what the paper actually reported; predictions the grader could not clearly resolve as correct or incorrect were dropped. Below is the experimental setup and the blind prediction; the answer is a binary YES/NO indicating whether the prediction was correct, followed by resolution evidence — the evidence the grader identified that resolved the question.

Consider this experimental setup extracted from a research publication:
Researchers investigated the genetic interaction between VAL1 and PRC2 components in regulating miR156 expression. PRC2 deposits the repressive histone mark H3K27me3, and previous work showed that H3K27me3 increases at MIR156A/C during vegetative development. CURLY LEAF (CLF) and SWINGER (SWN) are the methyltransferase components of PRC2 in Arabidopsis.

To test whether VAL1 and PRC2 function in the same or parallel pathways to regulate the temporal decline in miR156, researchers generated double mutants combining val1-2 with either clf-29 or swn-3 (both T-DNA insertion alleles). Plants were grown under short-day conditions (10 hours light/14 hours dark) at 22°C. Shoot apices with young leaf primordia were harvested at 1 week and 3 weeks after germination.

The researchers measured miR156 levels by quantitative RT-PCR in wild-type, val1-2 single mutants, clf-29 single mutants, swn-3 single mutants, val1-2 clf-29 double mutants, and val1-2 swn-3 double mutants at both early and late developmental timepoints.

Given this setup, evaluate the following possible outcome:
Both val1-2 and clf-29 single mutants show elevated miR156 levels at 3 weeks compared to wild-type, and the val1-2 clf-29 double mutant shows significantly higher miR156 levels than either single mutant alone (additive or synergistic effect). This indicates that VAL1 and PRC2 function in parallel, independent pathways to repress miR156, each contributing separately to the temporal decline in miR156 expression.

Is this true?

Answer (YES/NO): NO